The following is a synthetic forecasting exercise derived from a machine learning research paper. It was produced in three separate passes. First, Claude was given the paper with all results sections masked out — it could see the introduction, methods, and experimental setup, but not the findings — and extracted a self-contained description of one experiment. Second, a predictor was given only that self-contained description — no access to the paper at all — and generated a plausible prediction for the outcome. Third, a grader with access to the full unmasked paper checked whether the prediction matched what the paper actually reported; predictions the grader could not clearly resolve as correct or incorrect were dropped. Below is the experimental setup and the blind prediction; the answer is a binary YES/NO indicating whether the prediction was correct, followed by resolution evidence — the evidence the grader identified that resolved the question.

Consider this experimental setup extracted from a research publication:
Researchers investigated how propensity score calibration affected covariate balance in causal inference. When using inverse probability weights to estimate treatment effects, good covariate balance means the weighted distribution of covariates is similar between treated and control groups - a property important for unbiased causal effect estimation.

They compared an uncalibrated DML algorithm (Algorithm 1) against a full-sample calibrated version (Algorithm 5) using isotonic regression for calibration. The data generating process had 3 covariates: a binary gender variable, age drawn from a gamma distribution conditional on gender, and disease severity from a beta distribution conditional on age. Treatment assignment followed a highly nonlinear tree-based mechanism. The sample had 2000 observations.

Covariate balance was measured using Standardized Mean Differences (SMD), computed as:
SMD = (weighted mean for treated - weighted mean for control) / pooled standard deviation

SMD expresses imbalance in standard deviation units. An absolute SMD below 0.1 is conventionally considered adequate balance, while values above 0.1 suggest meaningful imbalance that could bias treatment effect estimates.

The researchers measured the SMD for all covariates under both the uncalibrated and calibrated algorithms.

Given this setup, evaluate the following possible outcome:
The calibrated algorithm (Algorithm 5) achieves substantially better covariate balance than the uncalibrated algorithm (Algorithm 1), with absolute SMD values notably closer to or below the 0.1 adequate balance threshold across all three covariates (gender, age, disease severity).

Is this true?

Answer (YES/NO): YES